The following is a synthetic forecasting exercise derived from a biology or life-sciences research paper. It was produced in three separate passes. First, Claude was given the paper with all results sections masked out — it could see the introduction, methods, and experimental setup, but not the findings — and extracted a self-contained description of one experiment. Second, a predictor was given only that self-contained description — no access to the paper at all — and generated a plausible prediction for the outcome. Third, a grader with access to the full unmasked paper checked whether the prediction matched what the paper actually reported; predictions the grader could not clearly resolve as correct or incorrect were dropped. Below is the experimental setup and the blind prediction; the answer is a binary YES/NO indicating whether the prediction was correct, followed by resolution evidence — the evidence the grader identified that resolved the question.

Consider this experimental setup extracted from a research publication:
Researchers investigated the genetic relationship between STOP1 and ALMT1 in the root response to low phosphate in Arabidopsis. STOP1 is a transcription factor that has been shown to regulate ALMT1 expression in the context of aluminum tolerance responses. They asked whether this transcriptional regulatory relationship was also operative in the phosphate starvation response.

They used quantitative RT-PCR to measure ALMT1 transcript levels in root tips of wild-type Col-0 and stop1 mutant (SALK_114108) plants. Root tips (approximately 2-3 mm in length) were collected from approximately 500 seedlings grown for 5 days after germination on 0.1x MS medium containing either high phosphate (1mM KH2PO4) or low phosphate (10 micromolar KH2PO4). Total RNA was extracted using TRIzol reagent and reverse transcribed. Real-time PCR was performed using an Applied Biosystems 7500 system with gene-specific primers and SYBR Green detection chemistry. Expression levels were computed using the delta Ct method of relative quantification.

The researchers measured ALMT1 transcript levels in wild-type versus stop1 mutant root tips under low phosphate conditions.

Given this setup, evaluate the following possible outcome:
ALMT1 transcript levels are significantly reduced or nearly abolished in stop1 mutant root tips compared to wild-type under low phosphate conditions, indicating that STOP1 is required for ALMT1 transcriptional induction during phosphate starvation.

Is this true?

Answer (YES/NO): YES